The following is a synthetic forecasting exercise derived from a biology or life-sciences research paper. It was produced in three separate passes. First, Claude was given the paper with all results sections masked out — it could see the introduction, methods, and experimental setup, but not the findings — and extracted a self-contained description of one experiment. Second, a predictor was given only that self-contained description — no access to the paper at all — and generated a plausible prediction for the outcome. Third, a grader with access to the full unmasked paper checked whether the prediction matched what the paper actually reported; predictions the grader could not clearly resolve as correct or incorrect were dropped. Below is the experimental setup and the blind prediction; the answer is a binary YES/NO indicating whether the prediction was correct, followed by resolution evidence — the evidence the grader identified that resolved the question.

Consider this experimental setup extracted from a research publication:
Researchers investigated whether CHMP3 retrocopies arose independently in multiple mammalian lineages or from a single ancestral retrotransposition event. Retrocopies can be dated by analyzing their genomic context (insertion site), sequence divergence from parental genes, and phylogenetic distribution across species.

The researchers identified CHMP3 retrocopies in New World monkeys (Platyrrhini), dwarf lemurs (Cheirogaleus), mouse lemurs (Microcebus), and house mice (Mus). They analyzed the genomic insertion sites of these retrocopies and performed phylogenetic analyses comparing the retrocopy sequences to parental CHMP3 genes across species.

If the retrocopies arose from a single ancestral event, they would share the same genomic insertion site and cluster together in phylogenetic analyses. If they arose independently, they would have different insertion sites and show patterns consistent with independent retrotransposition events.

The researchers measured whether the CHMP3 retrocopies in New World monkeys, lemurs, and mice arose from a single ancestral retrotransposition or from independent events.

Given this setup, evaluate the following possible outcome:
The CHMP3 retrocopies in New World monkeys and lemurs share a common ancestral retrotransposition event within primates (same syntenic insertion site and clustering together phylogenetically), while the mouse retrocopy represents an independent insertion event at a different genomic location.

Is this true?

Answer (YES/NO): NO